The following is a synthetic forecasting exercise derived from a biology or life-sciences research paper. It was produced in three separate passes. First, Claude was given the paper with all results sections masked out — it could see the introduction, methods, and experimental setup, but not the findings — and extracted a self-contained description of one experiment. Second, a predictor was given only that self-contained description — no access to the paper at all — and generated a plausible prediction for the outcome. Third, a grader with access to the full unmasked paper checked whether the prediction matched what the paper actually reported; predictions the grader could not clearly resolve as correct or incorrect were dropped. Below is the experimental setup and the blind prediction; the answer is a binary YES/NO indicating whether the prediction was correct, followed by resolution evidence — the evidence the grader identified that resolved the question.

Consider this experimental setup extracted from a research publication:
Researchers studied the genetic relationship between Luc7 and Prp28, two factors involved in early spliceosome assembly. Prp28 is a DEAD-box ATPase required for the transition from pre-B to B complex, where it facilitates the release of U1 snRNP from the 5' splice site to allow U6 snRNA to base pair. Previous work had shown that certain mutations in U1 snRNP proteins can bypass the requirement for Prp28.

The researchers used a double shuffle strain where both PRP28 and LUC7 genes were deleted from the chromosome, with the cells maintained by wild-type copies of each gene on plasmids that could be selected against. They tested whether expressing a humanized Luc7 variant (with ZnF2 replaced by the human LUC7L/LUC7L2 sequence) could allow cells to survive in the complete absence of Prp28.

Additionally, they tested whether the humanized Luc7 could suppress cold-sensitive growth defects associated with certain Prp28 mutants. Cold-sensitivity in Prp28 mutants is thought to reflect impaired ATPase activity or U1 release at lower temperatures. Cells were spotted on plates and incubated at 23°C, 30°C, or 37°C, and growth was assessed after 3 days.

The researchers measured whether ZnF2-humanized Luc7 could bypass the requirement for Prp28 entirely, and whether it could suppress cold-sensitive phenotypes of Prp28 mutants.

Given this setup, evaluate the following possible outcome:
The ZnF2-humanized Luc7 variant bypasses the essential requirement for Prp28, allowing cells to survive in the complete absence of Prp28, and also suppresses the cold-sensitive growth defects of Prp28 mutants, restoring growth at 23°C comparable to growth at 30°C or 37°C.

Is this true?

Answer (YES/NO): NO